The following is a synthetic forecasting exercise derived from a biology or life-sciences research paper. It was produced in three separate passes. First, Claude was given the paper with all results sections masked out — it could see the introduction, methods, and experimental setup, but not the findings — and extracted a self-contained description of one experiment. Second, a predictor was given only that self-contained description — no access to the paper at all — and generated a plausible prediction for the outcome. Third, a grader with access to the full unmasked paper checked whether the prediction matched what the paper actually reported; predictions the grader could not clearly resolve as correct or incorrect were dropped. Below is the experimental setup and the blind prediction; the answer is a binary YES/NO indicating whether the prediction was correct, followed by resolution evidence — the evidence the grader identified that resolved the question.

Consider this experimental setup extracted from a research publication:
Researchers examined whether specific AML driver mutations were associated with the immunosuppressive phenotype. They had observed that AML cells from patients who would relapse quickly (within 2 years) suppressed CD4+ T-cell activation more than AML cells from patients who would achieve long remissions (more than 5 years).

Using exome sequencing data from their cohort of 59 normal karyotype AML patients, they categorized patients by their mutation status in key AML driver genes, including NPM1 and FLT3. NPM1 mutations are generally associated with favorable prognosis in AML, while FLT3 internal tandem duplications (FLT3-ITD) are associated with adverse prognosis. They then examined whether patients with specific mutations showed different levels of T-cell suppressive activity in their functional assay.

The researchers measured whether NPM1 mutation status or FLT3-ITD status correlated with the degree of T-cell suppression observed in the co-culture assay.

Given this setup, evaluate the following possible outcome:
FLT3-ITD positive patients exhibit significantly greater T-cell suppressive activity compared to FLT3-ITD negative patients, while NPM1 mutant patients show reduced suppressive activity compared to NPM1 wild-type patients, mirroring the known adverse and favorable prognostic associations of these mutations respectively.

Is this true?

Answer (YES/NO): NO